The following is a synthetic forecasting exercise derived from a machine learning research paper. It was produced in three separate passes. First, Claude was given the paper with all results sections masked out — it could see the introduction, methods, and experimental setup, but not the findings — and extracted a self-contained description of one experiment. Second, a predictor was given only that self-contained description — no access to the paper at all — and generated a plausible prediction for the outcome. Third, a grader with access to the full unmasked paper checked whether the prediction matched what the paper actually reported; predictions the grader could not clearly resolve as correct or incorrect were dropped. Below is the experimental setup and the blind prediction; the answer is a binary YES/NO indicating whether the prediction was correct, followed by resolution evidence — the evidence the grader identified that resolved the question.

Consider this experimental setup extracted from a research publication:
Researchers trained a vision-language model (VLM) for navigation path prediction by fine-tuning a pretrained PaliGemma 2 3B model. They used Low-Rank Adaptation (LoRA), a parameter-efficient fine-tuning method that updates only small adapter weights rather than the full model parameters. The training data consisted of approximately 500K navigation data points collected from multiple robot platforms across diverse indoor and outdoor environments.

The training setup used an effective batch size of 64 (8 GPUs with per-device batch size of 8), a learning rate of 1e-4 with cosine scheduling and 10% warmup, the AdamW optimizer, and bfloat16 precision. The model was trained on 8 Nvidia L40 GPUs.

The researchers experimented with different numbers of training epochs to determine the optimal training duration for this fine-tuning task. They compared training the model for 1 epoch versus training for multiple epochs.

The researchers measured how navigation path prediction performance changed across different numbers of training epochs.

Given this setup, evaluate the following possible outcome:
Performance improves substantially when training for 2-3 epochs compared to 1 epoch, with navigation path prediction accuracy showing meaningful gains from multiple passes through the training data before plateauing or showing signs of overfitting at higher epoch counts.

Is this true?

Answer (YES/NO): NO